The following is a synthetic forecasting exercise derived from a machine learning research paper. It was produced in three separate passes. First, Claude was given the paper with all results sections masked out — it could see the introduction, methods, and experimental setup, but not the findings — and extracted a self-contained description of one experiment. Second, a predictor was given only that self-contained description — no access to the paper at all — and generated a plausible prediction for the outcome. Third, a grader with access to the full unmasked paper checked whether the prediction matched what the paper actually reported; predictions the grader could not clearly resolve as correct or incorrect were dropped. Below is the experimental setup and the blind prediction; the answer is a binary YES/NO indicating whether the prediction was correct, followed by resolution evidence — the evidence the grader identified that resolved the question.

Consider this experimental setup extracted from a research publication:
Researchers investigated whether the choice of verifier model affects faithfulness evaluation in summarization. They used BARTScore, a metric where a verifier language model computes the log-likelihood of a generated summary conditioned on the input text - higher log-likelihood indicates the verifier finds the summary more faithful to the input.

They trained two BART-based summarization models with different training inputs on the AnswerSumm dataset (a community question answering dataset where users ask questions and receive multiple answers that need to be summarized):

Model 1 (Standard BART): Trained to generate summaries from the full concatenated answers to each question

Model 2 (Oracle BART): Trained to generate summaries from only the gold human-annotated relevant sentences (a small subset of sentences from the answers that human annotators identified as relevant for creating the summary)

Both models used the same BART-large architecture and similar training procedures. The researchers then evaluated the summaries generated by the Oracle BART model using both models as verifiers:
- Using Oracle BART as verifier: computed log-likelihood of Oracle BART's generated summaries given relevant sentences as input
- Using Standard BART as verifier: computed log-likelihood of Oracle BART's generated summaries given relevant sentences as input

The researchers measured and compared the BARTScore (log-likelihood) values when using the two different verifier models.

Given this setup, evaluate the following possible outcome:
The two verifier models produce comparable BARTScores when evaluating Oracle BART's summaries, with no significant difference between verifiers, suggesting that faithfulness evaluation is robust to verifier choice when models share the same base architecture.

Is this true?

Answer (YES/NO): NO